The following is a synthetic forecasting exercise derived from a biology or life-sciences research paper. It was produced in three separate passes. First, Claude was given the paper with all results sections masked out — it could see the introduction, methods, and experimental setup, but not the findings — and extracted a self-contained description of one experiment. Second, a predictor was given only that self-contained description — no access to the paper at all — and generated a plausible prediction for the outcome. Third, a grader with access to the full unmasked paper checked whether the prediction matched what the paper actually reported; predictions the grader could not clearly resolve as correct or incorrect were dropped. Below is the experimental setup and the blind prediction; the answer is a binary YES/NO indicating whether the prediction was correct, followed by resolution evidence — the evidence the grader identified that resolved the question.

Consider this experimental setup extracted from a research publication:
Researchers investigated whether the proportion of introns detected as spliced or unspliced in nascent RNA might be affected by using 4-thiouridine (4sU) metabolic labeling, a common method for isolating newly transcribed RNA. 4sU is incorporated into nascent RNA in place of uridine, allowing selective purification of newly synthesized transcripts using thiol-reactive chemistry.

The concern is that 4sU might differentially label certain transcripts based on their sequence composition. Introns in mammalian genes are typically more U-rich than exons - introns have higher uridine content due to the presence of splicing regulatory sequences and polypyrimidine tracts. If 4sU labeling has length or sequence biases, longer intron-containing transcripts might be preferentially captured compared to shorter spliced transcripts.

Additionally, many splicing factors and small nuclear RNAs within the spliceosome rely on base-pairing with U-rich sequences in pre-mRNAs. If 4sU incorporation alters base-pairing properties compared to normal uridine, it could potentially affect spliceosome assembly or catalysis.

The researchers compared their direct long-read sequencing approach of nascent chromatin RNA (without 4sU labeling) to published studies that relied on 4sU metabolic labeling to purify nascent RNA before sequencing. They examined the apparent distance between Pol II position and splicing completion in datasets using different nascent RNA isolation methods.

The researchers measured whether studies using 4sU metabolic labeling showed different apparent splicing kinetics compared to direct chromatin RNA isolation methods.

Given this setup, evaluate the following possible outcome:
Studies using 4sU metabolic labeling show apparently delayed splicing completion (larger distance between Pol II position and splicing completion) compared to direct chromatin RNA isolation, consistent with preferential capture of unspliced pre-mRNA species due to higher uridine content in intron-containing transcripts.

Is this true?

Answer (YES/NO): NO